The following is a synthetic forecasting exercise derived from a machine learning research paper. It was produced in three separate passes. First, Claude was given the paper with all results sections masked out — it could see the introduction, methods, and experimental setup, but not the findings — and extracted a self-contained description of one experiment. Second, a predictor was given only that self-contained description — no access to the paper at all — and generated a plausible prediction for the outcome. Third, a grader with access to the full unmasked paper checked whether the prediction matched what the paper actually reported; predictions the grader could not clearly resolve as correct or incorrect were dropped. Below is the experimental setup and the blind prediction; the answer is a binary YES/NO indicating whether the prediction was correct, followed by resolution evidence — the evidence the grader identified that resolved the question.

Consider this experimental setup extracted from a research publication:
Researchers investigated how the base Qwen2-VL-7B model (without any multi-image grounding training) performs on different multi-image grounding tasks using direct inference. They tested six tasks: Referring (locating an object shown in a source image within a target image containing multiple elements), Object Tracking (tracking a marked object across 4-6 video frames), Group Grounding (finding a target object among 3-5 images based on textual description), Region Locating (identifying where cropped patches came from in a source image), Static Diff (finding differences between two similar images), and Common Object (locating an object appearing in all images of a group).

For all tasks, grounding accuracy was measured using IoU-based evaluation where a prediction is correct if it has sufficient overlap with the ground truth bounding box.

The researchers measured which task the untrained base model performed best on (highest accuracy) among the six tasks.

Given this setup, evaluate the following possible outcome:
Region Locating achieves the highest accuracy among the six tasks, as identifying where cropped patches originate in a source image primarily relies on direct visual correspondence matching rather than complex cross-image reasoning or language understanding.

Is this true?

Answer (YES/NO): NO